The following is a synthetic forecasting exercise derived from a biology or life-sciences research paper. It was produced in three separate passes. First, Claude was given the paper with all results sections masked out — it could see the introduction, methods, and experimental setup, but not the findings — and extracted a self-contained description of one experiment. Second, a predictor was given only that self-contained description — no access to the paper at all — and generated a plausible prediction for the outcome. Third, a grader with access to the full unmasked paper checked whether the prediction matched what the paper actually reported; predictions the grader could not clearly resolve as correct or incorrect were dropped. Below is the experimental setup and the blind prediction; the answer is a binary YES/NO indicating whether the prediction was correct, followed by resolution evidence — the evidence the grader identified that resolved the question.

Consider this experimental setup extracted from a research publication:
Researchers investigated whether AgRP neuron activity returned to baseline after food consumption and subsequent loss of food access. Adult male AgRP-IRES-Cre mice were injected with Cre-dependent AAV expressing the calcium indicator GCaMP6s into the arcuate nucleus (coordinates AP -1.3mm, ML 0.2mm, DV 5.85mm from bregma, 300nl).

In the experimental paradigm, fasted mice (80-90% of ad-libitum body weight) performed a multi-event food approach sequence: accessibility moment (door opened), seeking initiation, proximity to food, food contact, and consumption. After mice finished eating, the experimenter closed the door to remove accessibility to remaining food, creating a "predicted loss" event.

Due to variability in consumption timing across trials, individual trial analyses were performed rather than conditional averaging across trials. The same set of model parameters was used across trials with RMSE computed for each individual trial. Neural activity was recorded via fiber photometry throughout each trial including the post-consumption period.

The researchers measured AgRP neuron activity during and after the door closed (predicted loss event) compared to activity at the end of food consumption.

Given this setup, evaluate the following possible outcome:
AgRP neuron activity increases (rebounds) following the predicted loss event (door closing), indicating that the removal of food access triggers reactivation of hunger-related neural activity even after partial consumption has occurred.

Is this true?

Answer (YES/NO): YES